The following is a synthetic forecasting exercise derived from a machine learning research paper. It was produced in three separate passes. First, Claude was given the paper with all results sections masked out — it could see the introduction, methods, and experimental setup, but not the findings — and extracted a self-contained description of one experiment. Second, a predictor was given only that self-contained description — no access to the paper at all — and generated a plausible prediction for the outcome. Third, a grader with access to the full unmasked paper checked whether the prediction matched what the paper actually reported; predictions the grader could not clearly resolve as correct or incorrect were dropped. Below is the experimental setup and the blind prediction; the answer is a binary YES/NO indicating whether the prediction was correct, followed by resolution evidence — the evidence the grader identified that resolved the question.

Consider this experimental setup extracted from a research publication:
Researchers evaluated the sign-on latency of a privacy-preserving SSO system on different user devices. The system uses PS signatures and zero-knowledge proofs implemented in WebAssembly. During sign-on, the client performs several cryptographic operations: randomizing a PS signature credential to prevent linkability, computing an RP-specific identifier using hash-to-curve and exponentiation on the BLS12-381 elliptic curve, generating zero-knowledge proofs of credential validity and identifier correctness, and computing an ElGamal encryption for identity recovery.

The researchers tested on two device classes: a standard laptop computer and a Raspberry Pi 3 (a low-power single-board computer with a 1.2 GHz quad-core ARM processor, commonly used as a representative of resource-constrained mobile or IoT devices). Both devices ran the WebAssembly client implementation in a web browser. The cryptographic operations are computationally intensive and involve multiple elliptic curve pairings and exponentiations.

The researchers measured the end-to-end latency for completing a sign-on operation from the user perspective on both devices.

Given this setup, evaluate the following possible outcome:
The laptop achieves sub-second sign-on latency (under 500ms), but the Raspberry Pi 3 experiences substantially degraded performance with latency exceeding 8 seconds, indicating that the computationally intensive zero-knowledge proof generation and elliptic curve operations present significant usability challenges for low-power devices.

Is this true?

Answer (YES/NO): NO